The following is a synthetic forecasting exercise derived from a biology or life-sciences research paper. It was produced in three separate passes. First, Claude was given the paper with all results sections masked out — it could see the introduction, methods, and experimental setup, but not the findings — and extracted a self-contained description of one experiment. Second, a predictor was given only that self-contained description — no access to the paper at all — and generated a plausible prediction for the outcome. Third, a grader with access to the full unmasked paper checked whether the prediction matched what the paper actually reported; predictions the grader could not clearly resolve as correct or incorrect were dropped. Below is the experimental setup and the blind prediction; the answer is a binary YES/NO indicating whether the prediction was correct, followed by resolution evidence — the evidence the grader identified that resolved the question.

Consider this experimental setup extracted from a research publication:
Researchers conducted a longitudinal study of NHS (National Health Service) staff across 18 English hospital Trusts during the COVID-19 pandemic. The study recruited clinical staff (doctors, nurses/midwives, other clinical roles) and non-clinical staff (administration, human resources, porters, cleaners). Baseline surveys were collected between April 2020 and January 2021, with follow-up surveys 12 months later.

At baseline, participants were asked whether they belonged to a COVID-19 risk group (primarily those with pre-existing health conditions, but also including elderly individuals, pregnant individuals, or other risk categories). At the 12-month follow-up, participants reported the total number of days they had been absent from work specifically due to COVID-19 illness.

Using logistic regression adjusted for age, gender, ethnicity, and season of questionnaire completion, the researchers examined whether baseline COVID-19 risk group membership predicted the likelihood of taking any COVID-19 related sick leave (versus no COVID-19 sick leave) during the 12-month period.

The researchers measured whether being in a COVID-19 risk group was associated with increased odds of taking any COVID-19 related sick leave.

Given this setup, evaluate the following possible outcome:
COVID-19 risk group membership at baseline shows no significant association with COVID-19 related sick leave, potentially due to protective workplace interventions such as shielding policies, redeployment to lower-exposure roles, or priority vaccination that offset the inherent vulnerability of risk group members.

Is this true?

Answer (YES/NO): YES